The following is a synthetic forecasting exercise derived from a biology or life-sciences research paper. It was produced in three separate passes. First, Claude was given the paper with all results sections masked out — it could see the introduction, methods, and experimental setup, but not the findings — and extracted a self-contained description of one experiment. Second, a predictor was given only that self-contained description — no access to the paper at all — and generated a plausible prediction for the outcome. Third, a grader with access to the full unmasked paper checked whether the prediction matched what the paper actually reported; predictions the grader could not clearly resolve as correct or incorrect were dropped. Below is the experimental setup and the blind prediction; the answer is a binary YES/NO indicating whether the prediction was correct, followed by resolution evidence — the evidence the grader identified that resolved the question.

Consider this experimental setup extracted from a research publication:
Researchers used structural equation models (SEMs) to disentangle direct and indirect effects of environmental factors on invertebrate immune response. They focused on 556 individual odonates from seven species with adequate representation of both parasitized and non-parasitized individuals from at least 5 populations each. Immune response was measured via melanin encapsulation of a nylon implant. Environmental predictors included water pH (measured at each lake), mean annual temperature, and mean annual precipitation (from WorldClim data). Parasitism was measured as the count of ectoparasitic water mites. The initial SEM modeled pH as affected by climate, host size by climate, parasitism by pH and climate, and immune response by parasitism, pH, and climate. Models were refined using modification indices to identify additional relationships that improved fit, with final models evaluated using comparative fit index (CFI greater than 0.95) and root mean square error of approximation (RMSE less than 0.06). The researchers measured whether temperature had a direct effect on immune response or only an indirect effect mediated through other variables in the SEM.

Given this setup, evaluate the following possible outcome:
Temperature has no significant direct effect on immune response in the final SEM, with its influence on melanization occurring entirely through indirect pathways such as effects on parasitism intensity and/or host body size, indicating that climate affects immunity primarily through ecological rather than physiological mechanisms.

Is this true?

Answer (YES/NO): NO